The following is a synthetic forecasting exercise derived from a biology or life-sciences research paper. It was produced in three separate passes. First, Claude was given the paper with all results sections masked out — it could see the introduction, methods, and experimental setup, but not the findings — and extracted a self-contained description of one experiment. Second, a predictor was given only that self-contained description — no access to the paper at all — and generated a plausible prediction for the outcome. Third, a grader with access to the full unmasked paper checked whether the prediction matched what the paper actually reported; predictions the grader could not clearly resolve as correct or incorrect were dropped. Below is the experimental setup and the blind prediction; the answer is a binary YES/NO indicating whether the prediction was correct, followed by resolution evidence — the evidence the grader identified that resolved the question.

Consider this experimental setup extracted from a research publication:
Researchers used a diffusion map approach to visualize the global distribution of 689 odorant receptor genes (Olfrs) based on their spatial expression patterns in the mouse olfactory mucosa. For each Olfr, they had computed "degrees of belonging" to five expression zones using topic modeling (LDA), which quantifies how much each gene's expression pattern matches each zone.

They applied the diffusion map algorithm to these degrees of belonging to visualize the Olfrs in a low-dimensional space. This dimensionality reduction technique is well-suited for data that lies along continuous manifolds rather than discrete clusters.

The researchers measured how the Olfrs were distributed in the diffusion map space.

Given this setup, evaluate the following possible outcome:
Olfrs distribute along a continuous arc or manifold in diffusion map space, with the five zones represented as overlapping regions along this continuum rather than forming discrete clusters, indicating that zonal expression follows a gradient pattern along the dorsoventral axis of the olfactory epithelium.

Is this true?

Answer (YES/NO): YES